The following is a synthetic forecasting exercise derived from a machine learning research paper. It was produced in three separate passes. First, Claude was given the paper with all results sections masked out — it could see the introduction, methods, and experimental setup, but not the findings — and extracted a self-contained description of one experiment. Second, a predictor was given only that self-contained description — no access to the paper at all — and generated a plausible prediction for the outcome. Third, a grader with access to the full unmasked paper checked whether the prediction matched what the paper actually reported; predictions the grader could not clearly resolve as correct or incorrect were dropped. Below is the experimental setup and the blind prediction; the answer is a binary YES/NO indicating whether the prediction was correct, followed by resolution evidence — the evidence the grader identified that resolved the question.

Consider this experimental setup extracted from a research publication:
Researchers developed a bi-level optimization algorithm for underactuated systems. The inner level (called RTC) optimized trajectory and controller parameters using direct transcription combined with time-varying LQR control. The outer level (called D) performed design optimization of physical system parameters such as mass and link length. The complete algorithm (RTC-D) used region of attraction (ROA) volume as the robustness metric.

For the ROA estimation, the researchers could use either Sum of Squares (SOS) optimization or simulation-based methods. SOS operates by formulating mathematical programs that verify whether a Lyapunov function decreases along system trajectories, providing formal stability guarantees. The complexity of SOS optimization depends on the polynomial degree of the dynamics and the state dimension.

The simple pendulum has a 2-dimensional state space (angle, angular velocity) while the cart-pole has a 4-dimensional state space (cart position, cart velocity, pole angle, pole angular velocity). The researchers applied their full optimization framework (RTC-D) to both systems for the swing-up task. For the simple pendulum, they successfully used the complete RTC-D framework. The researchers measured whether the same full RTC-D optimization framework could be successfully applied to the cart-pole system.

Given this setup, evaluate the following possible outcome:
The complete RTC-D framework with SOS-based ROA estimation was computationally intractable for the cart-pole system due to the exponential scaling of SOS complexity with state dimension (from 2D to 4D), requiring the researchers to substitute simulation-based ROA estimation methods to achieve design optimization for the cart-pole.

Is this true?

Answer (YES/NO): NO